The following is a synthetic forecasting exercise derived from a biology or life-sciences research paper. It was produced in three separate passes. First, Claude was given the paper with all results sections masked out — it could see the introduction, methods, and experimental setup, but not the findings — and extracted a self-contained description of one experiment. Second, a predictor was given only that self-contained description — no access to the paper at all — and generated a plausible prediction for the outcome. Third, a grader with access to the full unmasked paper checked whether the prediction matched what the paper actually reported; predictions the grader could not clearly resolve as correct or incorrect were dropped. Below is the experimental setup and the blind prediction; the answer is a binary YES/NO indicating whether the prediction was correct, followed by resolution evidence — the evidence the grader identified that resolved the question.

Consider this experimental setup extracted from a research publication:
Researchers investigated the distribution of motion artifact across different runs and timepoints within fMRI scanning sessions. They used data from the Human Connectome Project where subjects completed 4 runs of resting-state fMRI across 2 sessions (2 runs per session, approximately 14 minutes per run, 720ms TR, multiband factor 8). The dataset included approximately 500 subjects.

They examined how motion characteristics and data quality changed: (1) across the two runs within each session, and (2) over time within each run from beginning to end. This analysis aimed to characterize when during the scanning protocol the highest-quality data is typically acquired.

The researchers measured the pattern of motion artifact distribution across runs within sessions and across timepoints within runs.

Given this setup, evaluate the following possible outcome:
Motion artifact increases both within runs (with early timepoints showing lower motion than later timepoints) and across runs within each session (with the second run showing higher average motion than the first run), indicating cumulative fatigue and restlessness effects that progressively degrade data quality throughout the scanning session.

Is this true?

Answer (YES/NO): YES